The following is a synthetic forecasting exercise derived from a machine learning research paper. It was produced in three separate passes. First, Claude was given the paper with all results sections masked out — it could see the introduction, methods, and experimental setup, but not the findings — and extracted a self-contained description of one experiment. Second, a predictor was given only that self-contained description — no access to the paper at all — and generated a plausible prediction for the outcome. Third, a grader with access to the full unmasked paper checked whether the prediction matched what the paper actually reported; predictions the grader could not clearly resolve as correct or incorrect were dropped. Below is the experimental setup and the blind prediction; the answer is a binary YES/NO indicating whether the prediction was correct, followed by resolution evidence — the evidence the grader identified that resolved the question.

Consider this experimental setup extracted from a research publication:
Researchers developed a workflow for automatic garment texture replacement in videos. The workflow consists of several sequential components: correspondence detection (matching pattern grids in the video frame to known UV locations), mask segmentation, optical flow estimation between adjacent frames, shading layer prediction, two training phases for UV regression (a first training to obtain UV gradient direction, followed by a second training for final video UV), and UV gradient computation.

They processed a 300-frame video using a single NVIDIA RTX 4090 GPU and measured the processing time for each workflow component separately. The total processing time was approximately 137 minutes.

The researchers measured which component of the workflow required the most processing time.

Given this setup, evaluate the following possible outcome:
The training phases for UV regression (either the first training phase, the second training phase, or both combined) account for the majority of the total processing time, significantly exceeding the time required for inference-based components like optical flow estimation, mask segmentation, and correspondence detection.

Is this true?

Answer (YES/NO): YES